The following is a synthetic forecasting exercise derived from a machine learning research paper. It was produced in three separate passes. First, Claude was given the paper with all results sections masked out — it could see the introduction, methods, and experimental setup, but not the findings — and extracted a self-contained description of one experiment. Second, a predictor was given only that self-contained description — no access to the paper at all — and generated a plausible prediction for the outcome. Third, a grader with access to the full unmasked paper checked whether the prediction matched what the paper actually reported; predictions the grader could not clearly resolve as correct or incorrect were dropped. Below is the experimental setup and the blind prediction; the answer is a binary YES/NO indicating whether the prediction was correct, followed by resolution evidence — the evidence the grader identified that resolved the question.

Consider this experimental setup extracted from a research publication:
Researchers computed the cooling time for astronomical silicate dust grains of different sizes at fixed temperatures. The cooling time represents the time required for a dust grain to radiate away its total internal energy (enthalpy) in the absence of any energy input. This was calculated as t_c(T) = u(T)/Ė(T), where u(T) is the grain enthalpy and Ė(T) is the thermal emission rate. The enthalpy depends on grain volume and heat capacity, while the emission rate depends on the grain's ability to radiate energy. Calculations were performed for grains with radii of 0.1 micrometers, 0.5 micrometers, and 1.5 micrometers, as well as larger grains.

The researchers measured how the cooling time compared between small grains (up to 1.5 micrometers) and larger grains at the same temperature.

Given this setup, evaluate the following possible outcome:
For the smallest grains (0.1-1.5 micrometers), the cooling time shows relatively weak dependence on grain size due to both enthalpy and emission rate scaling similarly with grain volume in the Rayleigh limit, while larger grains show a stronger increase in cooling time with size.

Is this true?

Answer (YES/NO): YES